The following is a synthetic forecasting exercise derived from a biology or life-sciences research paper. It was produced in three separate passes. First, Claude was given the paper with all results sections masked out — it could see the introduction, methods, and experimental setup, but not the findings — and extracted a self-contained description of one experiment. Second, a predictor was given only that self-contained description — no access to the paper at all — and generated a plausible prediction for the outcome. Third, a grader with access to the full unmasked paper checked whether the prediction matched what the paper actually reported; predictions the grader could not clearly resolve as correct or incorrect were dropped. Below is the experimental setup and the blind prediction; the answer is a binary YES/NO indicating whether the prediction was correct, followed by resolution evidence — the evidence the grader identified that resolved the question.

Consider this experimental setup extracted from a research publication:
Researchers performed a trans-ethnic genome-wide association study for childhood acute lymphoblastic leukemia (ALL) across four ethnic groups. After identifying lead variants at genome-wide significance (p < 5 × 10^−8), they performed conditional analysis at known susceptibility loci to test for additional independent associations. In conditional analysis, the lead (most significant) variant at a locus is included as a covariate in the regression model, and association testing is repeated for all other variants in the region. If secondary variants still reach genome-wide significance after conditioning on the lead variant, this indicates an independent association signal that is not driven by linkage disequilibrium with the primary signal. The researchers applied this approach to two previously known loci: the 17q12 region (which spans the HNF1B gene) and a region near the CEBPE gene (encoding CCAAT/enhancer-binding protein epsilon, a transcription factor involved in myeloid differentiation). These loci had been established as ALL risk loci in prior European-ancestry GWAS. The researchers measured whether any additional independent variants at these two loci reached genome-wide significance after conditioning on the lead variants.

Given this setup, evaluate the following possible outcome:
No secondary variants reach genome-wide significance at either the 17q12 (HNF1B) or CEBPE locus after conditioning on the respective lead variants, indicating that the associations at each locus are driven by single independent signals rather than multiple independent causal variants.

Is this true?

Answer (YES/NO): NO